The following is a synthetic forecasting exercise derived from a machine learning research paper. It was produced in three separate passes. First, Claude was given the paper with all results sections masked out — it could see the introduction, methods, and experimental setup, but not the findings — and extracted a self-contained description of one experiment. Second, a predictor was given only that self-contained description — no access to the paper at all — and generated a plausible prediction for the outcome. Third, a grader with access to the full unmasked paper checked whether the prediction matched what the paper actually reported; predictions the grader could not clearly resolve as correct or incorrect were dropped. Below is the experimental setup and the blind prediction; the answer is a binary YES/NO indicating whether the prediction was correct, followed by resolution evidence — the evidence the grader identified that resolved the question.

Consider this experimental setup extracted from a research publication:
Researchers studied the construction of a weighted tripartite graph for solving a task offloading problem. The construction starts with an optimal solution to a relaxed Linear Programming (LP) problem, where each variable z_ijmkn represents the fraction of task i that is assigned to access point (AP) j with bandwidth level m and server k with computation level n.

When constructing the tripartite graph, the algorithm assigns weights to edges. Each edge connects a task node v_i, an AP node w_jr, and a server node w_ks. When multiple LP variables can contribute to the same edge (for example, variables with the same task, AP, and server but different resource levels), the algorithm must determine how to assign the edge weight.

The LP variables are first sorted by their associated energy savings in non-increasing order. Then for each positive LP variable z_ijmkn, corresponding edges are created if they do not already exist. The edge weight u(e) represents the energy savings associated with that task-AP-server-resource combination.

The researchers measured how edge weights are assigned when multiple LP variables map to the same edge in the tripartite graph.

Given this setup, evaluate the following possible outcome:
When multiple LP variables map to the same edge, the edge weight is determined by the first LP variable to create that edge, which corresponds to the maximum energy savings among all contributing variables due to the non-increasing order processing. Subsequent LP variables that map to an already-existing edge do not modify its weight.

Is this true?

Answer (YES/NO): YES